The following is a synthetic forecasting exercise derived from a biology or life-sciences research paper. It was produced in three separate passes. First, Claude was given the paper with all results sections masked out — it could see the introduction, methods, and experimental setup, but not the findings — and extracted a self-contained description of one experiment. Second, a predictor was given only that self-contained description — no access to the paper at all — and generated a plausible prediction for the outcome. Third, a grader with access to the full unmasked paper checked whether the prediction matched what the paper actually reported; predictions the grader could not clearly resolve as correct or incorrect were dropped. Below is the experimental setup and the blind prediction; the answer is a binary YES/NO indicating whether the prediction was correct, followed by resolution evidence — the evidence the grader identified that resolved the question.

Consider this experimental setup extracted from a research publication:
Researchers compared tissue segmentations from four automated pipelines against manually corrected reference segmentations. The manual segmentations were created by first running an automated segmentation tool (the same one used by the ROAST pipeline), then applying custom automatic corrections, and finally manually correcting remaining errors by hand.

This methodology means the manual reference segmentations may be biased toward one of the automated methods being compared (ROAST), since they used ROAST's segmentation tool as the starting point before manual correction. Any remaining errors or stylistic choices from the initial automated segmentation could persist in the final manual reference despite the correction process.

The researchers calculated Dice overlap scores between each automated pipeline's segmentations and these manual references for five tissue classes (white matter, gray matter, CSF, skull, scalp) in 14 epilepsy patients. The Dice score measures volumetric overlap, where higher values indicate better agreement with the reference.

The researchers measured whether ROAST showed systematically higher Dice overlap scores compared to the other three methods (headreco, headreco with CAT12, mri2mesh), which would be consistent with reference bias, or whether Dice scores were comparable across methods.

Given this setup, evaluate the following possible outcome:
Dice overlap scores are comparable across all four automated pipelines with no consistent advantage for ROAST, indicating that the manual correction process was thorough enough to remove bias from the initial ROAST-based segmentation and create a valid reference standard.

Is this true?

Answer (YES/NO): NO